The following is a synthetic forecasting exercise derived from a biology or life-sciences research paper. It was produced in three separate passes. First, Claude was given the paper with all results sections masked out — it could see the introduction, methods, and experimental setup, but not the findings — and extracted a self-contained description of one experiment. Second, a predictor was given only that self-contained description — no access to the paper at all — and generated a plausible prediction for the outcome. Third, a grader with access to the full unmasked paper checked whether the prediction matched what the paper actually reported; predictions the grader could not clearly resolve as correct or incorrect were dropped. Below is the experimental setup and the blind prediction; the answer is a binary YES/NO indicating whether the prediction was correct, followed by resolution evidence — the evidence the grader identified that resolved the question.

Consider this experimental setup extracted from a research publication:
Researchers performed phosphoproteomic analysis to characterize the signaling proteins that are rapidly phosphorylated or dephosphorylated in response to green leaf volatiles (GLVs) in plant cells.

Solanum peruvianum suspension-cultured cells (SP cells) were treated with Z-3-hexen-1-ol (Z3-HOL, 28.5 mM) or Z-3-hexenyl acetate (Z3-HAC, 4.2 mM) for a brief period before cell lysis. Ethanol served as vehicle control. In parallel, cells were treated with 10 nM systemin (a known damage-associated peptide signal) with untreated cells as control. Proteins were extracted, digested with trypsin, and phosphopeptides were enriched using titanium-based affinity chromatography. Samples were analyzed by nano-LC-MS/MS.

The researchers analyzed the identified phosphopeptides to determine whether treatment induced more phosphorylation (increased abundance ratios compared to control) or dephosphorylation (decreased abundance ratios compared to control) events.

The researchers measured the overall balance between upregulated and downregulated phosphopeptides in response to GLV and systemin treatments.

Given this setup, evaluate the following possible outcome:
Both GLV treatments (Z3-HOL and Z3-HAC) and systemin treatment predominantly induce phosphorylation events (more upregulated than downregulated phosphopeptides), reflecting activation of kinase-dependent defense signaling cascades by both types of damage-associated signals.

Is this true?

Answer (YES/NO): NO